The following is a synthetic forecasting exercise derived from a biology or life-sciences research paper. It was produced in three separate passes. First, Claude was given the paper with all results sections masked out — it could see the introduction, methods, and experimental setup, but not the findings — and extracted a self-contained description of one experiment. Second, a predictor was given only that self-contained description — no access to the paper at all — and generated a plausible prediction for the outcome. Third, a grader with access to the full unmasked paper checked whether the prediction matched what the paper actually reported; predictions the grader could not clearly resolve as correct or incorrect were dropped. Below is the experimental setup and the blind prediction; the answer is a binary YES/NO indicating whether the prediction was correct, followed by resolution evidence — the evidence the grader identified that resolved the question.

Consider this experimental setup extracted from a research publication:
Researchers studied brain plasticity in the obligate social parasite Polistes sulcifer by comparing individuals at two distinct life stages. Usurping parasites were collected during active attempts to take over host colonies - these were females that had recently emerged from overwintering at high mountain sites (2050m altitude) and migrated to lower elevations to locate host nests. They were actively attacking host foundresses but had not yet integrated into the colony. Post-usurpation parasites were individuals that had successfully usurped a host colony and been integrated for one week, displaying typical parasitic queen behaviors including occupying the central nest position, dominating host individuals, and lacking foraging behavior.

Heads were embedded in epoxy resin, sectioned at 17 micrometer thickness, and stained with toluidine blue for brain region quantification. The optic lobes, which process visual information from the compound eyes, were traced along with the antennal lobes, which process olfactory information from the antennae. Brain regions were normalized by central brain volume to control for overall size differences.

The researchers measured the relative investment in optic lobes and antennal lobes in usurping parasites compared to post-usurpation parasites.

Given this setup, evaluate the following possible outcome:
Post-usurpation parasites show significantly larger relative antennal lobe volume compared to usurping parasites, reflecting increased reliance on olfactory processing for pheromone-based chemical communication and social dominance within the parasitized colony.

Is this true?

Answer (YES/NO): YES